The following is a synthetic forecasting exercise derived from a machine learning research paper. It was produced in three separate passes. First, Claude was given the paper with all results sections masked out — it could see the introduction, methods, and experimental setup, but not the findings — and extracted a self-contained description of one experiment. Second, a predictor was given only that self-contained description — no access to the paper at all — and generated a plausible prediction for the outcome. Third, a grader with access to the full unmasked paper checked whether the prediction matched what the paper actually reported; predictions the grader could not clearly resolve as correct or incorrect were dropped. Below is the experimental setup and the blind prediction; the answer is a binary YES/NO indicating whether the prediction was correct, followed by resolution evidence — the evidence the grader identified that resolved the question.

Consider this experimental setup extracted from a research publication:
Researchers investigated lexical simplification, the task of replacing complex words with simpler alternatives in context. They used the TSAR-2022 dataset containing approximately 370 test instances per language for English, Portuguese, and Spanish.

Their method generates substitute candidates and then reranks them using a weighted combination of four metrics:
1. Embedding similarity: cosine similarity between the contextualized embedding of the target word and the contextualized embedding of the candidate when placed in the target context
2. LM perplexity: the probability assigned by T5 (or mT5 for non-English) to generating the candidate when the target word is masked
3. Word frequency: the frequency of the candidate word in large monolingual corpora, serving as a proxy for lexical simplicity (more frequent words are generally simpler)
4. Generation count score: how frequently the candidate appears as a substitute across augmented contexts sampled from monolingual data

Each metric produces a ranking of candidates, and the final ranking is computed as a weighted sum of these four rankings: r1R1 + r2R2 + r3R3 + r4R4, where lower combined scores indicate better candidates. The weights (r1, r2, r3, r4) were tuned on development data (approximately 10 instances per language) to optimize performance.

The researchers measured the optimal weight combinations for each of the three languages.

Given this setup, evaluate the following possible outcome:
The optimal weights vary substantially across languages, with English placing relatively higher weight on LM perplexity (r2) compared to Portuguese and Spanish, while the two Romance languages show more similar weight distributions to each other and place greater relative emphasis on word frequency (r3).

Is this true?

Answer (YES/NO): NO